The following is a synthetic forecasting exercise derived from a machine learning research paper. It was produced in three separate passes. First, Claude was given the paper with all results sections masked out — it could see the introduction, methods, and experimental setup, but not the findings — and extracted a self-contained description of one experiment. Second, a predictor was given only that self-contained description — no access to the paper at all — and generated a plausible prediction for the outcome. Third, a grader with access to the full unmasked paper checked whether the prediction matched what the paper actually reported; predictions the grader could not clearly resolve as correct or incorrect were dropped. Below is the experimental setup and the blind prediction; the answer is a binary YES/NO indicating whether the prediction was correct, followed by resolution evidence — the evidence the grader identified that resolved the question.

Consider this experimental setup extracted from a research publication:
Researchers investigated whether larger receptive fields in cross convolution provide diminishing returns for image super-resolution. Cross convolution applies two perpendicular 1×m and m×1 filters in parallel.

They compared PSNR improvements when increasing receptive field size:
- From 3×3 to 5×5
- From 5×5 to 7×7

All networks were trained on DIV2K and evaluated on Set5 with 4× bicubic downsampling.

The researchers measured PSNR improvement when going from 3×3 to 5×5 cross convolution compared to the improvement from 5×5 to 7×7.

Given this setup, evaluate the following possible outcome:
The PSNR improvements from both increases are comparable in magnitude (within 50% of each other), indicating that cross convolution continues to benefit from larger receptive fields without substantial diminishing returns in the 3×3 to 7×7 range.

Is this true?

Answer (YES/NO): NO